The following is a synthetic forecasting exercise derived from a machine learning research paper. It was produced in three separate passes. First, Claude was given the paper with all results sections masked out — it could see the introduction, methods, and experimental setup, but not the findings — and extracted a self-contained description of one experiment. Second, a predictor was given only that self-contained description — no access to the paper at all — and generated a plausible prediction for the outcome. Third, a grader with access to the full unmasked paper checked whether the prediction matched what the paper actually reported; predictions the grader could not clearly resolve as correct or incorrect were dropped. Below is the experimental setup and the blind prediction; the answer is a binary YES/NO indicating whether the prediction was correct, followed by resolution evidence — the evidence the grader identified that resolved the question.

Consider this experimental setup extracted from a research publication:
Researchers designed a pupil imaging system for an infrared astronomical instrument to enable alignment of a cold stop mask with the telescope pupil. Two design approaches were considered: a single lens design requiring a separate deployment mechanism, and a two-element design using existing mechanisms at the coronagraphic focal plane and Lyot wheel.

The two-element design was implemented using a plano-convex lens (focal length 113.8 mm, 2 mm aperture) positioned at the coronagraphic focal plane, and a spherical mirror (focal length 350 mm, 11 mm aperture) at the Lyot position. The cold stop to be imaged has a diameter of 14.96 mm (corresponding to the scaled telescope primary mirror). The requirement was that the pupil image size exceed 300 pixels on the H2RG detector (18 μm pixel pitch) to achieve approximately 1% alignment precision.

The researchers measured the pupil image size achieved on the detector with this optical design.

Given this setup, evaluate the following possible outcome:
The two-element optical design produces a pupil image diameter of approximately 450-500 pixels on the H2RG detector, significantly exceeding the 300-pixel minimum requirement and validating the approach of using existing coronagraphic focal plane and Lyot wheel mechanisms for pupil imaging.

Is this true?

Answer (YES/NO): YES